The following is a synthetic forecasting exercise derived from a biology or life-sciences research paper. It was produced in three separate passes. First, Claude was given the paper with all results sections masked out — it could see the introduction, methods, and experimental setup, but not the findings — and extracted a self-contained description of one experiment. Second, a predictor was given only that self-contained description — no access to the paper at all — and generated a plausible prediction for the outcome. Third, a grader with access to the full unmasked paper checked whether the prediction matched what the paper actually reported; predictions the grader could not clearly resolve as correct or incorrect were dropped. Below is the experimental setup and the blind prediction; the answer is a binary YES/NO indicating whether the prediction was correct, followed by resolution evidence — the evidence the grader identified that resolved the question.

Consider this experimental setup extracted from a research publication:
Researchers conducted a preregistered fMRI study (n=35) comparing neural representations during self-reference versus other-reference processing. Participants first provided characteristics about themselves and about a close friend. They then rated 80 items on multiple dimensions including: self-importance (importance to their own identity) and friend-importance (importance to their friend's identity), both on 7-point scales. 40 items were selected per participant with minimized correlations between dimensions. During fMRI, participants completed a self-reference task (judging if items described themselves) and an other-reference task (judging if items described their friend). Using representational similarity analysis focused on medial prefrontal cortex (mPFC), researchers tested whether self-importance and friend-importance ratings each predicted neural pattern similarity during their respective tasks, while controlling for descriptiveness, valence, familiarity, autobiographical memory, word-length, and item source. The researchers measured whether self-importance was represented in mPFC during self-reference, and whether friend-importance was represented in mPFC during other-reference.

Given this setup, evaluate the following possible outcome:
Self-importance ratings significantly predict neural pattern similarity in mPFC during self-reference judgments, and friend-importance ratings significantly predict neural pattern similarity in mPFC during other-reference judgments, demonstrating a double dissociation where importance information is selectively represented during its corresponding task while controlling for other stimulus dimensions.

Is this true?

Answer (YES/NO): NO